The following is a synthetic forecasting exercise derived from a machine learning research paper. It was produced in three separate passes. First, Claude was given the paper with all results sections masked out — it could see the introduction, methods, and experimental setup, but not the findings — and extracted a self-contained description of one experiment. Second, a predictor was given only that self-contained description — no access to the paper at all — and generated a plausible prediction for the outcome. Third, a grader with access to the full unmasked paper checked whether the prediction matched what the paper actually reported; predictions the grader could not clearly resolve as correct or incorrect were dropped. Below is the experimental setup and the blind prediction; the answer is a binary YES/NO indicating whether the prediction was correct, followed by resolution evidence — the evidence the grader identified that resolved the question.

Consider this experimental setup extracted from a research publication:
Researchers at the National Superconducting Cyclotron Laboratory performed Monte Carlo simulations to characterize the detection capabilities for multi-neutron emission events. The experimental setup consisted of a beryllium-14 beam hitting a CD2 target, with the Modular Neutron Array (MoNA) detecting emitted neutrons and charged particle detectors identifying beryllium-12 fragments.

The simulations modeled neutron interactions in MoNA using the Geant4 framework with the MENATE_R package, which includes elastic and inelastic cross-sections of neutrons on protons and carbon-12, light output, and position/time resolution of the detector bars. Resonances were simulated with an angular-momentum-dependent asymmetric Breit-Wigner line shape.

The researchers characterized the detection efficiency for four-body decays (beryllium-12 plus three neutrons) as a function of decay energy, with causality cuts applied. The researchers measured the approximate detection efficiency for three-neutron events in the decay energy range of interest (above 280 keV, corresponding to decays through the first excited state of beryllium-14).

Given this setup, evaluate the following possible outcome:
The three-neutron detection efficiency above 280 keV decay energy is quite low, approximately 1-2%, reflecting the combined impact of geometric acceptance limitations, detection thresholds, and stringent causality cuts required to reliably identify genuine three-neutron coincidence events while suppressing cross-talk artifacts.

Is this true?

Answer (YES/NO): NO